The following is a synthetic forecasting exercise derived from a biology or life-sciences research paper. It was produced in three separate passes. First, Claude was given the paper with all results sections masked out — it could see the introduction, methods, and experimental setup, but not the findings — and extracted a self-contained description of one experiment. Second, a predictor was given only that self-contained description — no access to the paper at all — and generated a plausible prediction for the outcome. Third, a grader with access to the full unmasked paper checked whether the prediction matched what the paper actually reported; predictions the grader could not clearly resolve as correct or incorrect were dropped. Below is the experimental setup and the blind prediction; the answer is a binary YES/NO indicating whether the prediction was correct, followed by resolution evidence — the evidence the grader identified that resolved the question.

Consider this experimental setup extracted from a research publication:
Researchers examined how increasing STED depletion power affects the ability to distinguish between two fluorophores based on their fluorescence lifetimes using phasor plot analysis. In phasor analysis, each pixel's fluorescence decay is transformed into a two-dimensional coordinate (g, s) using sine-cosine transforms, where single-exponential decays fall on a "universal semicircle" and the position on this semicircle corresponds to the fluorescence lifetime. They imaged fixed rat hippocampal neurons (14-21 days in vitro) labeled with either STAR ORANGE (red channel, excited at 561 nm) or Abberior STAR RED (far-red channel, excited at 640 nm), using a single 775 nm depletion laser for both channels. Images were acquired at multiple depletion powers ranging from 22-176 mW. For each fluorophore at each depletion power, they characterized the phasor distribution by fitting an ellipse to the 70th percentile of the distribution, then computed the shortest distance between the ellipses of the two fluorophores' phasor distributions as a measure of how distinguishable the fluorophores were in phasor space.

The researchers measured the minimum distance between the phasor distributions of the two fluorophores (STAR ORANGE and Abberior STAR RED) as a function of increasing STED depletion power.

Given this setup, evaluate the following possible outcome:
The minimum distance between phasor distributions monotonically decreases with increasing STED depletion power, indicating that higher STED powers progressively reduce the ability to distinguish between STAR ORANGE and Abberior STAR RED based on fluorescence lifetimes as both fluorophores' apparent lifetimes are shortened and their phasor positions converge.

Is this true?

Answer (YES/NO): YES